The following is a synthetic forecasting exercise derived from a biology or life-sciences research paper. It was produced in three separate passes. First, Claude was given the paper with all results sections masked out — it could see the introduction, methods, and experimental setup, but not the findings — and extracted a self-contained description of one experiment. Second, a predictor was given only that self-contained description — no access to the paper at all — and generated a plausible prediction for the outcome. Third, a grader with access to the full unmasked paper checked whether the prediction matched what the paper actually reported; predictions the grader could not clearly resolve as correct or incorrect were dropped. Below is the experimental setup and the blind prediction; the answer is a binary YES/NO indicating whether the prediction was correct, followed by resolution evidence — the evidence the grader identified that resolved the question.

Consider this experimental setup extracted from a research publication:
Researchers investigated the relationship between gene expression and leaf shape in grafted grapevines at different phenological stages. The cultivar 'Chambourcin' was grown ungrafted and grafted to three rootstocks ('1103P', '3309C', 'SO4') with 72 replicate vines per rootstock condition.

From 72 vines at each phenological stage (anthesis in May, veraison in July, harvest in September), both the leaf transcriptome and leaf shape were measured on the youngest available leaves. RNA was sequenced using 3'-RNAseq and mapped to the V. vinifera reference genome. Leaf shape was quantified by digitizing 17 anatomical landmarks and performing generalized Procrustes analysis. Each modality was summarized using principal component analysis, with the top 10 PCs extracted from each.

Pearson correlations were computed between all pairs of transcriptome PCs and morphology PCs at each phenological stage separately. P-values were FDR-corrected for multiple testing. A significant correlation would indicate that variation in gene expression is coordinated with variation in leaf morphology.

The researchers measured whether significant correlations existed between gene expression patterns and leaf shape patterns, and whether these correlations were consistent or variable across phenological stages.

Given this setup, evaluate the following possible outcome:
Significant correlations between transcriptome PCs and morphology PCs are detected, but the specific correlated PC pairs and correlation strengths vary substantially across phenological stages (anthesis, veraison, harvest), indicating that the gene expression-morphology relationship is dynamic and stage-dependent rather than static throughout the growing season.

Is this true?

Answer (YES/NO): YES